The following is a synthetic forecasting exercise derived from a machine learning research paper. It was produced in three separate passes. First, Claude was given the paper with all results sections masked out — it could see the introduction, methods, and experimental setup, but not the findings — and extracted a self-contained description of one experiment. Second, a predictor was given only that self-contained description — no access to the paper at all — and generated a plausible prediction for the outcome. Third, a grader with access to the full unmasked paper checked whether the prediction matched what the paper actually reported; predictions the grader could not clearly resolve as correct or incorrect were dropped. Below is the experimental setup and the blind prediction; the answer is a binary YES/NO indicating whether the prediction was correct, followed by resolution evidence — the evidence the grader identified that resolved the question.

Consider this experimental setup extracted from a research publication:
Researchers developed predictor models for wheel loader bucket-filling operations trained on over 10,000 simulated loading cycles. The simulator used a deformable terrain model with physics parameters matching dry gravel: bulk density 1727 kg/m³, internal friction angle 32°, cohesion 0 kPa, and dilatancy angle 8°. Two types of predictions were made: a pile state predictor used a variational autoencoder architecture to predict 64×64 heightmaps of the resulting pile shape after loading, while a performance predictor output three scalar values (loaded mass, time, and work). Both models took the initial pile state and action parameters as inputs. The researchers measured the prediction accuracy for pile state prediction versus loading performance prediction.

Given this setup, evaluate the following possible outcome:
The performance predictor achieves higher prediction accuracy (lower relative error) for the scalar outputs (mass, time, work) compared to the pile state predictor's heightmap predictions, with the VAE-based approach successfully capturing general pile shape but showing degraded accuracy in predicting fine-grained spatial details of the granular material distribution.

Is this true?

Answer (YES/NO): NO